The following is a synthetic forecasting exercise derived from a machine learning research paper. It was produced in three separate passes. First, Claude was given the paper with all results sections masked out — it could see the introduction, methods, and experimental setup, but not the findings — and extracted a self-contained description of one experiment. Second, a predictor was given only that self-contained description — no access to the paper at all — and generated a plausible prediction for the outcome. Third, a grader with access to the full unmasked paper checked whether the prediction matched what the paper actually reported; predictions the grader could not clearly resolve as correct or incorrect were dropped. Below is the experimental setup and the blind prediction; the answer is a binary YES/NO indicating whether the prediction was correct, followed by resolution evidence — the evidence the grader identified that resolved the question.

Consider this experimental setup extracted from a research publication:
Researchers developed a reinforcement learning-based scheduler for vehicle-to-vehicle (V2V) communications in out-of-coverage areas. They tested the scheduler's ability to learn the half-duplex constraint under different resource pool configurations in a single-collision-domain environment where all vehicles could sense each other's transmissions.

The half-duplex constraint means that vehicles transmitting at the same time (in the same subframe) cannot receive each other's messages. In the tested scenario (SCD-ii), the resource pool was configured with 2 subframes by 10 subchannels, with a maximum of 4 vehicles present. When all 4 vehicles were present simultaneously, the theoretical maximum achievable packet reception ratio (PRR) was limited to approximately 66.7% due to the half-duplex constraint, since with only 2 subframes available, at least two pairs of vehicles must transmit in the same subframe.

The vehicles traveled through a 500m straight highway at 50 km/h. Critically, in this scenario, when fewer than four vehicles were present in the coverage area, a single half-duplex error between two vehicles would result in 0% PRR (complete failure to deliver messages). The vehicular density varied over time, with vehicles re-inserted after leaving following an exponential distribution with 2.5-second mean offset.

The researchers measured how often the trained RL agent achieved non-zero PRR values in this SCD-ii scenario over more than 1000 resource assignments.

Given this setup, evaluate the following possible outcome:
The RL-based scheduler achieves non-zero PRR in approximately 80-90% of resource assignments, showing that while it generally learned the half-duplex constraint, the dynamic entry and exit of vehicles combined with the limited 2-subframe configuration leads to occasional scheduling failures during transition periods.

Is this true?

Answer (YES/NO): NO